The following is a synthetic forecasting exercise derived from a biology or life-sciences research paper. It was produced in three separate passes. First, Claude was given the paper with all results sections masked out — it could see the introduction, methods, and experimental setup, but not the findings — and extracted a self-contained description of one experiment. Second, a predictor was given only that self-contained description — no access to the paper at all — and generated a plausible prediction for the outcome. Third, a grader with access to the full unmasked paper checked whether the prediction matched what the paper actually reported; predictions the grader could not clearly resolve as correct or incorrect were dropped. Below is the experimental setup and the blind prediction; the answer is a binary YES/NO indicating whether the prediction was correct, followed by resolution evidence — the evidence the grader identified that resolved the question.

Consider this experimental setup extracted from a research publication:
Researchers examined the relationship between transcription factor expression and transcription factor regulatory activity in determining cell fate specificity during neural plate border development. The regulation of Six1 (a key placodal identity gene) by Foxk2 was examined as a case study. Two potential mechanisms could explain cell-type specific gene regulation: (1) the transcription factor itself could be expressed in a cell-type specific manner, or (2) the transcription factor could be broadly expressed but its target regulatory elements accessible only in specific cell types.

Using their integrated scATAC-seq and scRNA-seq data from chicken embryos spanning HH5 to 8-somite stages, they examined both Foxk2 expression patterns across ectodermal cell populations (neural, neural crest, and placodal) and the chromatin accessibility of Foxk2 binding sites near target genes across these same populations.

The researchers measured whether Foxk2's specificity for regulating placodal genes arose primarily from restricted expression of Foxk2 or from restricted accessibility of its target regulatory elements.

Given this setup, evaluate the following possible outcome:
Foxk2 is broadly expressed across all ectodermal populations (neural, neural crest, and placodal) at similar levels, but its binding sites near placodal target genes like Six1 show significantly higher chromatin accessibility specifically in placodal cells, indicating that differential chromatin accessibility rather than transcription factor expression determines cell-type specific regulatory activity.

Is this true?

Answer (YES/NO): YES